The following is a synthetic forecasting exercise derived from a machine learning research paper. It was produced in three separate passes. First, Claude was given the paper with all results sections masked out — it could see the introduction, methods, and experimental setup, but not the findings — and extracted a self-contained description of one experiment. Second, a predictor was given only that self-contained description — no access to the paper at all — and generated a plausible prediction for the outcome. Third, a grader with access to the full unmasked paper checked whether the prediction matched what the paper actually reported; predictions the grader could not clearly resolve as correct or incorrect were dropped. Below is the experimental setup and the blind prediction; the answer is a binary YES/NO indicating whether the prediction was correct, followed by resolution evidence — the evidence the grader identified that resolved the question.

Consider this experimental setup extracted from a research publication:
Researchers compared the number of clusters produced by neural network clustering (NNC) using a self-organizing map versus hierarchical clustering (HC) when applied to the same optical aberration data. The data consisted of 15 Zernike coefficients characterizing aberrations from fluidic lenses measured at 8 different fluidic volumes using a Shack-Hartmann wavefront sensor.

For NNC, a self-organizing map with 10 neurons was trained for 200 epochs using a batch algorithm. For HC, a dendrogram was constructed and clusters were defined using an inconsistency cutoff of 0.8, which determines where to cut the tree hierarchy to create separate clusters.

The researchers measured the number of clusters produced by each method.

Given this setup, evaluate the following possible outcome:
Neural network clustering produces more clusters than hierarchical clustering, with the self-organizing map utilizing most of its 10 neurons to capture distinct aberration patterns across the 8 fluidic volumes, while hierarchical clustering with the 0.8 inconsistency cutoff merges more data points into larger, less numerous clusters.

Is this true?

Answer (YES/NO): YES